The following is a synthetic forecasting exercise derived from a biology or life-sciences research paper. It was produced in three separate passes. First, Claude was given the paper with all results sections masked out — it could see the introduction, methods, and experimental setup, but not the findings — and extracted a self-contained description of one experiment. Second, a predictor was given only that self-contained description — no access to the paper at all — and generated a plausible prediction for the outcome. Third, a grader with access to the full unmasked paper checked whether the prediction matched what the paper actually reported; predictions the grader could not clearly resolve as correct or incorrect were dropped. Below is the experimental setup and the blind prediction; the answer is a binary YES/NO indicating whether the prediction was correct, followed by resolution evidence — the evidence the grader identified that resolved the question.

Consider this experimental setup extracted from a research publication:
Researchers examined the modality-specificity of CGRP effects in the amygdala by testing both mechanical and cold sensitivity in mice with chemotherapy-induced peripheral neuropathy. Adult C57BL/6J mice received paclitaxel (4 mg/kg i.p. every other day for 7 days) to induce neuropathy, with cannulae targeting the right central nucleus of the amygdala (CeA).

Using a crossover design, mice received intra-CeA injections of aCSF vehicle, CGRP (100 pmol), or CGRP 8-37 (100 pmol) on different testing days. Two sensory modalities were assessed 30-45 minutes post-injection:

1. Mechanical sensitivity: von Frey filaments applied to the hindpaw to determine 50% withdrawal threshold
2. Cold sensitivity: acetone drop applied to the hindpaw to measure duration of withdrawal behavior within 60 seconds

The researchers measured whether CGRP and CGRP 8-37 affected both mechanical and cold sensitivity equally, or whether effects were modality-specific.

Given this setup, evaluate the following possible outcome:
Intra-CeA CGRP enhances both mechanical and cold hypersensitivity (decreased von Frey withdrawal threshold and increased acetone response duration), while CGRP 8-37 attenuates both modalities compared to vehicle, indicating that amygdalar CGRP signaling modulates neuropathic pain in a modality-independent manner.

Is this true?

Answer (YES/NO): NO